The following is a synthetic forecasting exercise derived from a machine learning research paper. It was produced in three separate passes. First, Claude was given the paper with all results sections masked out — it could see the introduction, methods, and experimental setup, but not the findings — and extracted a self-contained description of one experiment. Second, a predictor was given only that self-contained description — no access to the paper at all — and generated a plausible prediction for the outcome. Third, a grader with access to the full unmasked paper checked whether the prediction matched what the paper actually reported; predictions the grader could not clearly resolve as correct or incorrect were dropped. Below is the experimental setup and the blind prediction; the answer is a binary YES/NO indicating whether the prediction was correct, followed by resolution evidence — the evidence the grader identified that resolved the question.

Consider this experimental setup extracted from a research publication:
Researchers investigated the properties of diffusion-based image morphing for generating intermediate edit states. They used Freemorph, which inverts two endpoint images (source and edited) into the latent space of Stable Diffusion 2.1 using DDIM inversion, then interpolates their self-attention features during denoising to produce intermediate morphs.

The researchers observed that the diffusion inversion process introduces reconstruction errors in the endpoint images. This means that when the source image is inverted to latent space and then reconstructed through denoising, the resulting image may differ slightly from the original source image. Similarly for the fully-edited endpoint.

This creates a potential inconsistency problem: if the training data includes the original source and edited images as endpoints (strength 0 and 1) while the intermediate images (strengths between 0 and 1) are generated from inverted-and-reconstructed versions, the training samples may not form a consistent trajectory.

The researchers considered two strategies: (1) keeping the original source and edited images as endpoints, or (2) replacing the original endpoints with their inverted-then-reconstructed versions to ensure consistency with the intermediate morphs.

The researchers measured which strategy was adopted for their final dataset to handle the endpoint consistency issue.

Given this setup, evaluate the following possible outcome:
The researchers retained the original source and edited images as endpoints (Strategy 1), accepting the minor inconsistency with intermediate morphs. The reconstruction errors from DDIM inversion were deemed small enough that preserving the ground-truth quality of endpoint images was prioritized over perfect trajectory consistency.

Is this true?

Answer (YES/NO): NO